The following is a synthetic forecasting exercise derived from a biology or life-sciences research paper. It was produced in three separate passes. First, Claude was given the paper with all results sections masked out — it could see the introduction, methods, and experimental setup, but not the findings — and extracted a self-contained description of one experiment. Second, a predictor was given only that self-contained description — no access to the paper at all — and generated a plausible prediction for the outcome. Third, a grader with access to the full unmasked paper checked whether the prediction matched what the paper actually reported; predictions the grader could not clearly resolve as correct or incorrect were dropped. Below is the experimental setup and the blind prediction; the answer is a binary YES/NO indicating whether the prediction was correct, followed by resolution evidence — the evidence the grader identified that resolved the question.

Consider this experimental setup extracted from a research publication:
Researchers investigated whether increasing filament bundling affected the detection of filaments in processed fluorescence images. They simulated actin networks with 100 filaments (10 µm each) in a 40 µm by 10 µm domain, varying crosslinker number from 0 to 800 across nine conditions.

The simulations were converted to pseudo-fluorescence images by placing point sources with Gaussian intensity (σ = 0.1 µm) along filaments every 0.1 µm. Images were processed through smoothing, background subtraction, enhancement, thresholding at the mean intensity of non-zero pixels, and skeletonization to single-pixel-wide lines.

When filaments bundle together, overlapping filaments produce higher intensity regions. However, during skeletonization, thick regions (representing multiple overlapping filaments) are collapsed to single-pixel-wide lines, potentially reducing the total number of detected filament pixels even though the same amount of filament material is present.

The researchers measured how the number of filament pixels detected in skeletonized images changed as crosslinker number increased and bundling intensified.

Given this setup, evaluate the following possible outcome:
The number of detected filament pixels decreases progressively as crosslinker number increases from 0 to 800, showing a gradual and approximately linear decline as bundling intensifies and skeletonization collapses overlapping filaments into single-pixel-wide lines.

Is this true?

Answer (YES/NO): NO